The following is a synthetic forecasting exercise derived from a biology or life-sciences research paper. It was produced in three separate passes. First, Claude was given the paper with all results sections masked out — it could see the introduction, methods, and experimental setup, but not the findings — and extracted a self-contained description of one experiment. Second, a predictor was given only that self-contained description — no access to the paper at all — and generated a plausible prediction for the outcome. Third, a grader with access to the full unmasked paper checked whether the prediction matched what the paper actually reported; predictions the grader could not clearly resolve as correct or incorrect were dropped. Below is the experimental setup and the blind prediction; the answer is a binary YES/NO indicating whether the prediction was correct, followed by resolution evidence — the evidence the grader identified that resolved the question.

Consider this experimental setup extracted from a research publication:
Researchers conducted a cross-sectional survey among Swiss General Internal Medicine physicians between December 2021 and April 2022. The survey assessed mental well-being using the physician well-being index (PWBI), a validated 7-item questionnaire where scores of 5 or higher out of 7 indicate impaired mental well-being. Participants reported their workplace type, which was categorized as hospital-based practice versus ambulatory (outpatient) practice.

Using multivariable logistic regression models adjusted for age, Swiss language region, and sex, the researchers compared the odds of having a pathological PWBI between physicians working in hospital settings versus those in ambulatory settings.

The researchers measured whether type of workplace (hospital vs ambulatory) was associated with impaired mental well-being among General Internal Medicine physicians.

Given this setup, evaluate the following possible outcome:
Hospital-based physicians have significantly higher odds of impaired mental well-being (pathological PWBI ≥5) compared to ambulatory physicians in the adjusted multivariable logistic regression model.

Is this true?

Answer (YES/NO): NO